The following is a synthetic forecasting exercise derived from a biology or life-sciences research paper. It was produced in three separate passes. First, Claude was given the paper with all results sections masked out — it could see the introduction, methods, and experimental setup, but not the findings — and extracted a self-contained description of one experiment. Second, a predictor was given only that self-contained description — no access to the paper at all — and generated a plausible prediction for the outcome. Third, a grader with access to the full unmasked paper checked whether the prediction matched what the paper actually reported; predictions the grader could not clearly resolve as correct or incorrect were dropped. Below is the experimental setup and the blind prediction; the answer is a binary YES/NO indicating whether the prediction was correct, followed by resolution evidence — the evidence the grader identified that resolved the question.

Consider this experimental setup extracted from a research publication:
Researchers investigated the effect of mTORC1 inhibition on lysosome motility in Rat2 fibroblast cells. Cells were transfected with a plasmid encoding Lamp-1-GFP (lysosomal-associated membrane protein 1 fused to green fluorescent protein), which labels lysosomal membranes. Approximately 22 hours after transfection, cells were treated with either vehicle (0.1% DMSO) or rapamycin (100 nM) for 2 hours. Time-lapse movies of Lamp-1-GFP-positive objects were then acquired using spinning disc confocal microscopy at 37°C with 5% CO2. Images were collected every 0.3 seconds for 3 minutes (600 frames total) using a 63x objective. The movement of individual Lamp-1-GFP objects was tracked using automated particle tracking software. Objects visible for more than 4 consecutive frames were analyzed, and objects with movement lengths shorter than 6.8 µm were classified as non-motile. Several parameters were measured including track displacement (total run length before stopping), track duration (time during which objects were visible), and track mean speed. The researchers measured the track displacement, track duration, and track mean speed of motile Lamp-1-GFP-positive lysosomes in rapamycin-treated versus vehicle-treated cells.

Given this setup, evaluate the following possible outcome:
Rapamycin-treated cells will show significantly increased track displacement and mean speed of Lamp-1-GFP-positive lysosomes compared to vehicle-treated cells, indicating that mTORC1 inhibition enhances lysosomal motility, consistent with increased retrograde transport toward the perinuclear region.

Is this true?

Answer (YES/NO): NO